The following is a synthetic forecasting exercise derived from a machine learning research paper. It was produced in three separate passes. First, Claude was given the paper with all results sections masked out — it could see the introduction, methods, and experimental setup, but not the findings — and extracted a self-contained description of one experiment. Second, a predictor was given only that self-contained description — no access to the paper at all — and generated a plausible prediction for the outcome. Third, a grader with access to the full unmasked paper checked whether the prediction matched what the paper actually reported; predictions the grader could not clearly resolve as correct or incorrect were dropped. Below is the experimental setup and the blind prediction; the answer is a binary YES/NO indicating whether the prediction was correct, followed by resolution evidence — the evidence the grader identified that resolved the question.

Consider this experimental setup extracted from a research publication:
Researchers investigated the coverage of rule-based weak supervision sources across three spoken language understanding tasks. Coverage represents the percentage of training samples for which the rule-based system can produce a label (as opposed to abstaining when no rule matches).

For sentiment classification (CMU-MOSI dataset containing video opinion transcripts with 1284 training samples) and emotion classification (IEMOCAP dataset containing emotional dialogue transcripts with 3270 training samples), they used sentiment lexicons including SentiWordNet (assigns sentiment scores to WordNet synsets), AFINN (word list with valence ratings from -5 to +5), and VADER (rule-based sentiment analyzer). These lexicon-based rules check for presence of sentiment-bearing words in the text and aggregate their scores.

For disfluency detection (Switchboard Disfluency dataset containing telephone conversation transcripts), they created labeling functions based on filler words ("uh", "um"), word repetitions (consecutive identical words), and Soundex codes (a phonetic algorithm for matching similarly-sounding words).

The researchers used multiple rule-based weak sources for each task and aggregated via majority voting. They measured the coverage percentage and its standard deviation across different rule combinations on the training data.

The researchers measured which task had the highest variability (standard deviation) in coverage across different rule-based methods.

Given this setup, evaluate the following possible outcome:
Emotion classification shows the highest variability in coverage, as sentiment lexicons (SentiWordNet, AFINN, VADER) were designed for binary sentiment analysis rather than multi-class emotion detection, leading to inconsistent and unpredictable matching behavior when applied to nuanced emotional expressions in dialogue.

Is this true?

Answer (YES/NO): YES